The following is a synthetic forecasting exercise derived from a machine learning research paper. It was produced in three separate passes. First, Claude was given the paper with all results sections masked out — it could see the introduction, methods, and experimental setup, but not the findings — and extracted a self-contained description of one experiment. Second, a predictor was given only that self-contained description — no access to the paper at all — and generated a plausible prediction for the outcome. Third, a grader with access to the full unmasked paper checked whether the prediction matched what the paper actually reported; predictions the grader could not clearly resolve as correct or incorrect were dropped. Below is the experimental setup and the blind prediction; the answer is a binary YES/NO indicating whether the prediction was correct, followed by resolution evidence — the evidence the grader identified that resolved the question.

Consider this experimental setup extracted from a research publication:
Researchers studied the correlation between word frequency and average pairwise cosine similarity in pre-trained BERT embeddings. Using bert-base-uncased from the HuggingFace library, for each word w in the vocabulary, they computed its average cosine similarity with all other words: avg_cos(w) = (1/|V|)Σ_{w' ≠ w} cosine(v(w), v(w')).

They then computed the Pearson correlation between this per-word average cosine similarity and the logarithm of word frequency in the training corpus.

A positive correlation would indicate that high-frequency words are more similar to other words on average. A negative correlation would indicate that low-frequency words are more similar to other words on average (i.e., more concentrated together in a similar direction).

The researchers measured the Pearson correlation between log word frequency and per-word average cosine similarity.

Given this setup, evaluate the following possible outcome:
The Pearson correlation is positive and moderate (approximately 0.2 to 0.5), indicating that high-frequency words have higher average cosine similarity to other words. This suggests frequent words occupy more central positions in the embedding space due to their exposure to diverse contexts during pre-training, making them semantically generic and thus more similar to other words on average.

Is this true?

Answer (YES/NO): NO